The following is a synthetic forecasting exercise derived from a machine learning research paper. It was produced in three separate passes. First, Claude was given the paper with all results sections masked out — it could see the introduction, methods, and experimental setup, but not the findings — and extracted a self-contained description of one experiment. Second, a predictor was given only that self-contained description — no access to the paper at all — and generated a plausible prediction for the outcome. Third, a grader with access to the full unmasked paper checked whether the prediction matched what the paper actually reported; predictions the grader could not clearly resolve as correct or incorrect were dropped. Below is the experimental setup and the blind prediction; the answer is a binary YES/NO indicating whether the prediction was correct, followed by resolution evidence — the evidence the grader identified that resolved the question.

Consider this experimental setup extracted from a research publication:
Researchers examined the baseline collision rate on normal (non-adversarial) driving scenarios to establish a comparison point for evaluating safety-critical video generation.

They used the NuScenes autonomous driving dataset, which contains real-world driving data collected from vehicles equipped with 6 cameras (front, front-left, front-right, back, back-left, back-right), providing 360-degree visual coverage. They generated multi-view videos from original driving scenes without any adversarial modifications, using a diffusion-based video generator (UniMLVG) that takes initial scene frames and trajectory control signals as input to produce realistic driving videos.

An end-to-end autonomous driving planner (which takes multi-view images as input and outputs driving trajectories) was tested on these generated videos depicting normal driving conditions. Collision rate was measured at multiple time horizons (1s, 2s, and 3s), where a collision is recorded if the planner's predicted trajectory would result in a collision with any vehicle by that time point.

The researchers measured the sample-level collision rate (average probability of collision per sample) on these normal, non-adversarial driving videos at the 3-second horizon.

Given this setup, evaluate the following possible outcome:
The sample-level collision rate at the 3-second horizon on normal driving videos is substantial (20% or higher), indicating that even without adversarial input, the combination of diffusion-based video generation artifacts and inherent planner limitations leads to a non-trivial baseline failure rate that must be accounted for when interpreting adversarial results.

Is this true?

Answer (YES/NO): NO